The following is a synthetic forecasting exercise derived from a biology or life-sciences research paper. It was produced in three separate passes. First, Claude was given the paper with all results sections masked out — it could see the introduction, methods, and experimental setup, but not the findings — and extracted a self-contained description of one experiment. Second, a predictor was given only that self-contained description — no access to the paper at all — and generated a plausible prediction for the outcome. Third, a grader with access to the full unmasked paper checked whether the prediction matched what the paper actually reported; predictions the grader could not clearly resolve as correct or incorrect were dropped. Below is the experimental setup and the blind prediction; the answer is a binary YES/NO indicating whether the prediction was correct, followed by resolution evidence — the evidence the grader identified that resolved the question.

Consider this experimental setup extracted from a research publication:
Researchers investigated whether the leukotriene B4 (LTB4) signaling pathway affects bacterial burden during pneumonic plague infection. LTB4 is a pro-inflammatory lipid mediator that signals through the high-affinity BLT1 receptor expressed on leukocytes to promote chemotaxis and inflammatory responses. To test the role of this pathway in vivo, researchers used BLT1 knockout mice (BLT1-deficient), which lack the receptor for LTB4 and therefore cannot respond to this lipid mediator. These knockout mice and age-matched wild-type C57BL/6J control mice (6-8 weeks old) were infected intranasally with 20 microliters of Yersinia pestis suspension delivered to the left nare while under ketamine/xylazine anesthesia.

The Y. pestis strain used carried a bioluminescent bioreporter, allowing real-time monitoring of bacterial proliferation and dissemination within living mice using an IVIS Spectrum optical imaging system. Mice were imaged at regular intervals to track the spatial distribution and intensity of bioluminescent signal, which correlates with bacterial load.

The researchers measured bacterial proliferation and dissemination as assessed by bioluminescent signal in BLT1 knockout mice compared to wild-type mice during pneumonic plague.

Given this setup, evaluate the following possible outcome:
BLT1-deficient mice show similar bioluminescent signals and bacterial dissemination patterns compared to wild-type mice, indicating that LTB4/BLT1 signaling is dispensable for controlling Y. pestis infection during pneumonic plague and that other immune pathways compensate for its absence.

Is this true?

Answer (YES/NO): YES